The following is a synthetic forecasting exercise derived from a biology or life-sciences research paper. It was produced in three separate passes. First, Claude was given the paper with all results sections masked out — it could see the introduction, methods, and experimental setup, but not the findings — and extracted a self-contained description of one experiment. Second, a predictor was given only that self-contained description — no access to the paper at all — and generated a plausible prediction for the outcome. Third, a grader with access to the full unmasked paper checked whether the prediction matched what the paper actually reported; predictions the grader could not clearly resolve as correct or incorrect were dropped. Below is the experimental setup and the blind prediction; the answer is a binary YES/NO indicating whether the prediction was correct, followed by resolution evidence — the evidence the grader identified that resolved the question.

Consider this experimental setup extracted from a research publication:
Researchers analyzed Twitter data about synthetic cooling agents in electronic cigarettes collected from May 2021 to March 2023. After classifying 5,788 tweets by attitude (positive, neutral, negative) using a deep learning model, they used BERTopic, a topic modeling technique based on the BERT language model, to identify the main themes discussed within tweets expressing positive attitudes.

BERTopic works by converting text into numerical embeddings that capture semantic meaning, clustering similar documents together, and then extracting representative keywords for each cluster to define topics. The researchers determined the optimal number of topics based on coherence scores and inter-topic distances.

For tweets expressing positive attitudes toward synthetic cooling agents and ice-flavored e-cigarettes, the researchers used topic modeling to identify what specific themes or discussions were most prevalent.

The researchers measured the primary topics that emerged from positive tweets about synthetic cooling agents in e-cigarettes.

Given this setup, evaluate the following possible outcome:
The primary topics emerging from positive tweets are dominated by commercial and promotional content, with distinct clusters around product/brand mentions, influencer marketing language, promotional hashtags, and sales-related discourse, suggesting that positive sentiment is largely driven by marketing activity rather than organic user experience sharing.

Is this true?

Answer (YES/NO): NO